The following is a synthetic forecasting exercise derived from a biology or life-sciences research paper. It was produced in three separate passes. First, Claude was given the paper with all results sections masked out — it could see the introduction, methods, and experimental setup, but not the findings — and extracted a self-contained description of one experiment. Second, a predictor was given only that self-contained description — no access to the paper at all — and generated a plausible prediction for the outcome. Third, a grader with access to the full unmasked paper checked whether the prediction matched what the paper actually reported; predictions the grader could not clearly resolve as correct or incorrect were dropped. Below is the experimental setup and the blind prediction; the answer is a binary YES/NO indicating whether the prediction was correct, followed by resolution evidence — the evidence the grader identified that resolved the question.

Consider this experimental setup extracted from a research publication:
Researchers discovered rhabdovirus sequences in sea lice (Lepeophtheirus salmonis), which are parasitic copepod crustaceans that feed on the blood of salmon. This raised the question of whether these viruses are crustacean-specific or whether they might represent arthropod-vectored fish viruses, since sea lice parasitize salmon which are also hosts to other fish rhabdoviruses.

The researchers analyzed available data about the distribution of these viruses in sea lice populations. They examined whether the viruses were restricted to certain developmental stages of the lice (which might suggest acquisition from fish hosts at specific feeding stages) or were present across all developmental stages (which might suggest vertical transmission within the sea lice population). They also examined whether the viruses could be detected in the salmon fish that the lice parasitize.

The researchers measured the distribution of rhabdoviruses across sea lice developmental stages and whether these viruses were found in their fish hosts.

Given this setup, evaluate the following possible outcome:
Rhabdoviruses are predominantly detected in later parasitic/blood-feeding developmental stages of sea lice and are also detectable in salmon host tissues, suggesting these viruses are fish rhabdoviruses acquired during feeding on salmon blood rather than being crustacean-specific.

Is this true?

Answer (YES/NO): NO